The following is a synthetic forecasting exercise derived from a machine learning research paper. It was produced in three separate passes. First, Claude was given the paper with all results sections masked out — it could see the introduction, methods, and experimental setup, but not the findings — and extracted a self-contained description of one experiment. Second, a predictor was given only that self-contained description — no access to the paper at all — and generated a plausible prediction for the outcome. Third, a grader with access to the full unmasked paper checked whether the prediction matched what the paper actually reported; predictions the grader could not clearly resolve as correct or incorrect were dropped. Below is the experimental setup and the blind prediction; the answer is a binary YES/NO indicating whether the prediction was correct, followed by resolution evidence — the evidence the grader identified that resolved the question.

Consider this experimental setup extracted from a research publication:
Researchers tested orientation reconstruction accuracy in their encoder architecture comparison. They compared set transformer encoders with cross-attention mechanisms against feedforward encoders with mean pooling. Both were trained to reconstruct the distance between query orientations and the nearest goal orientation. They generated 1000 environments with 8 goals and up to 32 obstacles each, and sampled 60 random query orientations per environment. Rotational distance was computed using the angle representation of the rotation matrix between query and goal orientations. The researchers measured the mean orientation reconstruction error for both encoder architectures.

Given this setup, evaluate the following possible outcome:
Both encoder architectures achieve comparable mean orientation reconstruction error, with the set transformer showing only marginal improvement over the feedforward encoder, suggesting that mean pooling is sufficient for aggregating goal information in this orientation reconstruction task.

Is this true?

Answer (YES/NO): NO